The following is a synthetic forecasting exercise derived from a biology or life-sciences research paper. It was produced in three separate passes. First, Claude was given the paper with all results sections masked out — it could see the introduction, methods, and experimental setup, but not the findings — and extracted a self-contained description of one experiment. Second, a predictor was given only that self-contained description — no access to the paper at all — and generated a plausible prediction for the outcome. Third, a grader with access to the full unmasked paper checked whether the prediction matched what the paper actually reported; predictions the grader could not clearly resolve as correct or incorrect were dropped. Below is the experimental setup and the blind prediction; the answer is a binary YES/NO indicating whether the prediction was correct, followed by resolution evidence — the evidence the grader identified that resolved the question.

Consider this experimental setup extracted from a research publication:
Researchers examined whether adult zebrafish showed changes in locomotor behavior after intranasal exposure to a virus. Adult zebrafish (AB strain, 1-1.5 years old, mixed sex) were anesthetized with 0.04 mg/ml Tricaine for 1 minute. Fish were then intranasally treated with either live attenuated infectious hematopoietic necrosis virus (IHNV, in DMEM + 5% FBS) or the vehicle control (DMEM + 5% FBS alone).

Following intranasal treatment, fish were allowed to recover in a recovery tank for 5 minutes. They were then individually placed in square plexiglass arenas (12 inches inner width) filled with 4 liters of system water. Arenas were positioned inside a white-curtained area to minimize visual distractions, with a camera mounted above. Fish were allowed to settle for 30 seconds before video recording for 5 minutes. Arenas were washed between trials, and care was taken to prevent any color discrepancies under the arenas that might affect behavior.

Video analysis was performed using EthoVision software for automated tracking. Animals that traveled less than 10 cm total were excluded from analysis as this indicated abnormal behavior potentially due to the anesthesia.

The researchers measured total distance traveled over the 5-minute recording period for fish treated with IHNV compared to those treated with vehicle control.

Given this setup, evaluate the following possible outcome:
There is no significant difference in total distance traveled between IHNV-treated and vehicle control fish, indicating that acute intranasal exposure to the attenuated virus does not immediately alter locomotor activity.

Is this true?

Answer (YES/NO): NO